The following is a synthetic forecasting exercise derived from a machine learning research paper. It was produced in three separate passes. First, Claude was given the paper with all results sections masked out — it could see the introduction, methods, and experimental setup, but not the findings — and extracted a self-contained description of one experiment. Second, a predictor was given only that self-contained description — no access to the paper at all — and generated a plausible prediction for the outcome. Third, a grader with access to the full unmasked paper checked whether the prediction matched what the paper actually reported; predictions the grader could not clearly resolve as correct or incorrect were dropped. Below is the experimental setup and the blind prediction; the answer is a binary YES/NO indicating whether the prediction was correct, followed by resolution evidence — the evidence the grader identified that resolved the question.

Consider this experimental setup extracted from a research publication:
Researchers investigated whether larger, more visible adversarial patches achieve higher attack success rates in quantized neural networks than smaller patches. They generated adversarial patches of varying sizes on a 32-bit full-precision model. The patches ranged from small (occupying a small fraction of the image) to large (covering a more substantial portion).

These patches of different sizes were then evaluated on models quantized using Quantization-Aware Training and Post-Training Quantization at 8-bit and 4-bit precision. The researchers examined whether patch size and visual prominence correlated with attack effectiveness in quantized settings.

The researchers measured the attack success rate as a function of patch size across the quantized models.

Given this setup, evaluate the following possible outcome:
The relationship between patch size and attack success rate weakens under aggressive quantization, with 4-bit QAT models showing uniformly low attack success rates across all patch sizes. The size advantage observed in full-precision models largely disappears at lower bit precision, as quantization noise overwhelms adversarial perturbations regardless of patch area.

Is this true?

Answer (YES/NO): NO